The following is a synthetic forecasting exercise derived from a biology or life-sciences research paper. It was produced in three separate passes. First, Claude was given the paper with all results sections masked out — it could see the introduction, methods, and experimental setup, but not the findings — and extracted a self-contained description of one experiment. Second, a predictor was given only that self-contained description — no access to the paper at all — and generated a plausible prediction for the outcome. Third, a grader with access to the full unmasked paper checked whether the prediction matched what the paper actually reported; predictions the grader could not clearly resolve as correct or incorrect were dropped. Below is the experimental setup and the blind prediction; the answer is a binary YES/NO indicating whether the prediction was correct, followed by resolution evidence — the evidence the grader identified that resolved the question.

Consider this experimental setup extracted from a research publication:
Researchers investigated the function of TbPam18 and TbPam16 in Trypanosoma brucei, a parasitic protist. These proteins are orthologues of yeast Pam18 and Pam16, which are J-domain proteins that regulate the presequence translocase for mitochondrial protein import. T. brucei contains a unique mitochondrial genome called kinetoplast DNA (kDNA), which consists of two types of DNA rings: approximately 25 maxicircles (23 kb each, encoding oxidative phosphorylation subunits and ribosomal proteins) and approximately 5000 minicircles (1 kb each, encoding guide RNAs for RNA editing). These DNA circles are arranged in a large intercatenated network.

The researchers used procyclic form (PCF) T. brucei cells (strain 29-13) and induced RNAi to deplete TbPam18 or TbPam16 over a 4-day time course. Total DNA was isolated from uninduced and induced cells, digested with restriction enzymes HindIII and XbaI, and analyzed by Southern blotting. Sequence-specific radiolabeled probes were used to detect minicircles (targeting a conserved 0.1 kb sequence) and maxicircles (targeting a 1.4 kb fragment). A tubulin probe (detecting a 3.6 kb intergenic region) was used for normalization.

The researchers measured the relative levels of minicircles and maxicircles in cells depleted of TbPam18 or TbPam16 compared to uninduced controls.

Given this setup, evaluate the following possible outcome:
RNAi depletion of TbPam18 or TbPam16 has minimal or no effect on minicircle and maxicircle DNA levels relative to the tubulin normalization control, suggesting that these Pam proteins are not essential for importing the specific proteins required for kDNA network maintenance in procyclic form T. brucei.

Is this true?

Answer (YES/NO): NO